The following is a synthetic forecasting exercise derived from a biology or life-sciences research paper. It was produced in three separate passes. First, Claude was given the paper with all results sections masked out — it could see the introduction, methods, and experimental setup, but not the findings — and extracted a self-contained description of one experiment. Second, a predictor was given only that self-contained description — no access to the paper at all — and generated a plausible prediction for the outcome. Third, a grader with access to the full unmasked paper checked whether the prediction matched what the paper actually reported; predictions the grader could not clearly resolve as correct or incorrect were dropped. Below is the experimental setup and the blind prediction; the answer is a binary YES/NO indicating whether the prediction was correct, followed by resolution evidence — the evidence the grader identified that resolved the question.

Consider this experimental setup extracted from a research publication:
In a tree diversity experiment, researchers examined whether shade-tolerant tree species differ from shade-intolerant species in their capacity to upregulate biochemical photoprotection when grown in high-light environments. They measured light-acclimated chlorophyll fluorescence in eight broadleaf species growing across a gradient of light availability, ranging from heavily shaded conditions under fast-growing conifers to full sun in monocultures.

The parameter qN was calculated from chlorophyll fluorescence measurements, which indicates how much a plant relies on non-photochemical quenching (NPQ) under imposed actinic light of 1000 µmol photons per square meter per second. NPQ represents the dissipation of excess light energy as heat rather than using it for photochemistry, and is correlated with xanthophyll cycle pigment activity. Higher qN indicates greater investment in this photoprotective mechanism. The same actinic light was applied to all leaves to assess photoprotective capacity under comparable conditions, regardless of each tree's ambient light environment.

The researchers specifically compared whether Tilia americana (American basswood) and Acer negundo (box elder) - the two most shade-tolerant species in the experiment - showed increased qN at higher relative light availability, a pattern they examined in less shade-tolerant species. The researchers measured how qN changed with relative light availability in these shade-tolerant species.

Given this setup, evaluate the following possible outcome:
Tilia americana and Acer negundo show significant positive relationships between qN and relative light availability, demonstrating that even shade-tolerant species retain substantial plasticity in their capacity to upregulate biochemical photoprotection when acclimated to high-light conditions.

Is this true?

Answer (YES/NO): NO